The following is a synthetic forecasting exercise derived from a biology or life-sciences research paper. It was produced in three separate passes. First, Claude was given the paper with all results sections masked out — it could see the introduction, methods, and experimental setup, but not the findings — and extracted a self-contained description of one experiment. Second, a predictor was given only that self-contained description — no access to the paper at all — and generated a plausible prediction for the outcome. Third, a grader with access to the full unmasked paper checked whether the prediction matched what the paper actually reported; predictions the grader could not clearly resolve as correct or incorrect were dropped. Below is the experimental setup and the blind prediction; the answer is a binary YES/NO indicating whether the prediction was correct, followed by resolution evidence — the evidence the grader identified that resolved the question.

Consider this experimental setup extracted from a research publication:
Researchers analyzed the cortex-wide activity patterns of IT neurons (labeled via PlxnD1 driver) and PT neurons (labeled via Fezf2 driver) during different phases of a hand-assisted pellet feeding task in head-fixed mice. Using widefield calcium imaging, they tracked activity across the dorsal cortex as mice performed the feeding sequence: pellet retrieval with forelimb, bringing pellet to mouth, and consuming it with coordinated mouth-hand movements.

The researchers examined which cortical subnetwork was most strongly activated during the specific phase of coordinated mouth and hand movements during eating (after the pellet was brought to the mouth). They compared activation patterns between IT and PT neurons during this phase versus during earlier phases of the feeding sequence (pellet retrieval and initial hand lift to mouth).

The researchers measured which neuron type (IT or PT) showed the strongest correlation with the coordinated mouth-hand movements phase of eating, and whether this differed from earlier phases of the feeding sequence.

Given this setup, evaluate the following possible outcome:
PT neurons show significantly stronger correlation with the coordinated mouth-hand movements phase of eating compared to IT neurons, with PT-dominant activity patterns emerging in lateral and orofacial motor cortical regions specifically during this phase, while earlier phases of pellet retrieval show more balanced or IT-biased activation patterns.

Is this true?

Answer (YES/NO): NO